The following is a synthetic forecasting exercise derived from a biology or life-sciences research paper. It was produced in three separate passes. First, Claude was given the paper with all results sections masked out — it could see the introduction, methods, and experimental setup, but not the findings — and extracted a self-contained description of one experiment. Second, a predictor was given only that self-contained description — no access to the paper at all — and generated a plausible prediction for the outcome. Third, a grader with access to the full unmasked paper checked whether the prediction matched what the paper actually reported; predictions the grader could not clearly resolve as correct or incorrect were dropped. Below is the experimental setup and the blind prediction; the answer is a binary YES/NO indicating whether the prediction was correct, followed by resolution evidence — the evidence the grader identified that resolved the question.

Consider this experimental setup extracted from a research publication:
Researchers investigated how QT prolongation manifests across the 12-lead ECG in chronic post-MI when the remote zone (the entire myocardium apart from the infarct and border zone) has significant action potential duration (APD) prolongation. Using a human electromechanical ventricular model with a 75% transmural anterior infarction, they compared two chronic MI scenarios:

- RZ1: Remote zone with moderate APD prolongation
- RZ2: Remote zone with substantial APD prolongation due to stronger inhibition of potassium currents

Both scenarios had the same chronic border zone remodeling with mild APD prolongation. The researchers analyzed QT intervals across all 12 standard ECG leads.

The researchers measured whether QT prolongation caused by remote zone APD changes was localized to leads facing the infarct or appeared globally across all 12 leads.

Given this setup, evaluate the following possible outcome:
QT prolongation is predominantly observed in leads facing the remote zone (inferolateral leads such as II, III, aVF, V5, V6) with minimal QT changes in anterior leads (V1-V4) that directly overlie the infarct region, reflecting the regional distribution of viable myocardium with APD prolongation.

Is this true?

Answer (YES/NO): NO